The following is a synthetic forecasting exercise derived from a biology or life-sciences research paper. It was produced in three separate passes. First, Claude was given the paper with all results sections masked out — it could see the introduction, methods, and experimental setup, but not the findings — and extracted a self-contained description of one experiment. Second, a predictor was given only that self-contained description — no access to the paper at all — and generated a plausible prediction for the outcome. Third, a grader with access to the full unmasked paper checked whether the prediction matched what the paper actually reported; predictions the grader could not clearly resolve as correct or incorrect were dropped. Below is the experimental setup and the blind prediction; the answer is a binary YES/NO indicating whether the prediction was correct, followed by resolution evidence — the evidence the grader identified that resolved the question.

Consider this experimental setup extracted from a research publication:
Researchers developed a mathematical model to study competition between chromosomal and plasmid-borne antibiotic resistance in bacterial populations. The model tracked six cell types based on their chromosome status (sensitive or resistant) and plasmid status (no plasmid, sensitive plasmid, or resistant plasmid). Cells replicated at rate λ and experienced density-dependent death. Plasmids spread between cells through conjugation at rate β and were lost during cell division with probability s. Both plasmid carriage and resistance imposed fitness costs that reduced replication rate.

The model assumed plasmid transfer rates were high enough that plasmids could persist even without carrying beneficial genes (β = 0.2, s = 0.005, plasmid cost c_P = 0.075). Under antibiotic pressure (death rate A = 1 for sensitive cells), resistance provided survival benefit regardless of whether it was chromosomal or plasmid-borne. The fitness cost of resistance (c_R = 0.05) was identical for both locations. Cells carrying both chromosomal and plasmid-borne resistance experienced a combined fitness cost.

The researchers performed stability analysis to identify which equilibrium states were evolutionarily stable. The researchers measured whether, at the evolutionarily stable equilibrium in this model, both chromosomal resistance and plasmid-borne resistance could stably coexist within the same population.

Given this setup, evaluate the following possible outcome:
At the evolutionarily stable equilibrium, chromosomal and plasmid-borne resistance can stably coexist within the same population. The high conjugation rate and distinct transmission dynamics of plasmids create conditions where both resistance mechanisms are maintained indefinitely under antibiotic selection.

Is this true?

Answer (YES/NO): NO